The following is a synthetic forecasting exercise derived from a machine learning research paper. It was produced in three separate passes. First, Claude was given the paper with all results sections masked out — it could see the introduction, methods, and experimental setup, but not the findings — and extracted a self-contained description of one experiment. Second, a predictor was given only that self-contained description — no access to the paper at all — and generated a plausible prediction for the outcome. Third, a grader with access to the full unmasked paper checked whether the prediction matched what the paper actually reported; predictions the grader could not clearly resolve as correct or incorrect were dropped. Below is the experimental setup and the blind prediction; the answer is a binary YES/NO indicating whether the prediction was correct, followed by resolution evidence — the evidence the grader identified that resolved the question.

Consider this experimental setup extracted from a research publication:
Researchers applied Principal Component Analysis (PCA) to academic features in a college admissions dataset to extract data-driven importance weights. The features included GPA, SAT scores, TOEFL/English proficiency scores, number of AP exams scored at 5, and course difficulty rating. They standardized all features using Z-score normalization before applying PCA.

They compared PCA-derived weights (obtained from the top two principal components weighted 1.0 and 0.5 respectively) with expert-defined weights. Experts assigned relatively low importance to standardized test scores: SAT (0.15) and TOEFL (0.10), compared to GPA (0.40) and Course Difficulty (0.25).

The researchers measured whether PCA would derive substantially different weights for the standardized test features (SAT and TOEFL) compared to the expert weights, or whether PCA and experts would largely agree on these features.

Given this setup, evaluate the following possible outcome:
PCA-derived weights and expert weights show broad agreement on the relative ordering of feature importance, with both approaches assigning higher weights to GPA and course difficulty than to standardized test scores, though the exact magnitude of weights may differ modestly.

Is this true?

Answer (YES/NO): NO